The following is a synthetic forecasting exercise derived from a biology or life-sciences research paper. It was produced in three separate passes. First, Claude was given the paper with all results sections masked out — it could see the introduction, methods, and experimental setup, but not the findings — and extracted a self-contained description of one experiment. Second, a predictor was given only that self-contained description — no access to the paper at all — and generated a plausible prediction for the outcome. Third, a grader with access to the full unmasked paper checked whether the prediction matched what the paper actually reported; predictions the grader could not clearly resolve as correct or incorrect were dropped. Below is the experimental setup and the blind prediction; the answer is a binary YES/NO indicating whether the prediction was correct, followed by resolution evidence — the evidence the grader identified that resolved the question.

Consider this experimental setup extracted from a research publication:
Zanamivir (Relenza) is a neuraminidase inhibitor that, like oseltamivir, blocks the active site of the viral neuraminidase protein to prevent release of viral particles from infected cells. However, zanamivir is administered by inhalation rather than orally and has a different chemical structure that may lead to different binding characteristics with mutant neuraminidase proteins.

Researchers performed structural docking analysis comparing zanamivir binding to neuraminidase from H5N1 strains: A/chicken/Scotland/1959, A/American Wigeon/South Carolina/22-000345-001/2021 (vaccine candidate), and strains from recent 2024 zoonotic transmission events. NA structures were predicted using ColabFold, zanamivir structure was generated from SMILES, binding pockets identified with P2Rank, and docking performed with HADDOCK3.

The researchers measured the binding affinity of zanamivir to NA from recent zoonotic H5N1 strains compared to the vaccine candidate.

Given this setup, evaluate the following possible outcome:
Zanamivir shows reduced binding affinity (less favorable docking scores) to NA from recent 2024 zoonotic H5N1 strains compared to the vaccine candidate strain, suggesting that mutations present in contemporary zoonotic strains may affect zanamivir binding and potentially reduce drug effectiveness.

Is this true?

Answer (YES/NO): NO